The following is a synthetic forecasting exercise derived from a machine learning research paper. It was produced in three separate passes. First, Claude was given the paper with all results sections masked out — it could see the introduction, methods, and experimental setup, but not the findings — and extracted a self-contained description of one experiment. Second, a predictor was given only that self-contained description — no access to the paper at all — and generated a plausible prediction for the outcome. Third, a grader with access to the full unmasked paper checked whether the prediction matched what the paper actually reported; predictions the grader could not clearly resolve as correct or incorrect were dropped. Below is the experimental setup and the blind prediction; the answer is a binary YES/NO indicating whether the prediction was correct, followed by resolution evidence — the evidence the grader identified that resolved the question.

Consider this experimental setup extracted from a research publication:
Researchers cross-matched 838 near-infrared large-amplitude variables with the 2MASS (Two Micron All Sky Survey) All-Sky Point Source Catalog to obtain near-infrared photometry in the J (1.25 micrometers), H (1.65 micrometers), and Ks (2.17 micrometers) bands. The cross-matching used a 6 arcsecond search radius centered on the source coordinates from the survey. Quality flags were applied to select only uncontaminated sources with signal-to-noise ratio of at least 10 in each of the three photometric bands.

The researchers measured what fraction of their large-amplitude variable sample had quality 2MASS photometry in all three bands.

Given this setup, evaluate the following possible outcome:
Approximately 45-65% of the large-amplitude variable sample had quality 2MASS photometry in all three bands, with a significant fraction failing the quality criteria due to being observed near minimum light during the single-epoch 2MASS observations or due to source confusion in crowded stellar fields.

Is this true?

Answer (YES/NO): NO